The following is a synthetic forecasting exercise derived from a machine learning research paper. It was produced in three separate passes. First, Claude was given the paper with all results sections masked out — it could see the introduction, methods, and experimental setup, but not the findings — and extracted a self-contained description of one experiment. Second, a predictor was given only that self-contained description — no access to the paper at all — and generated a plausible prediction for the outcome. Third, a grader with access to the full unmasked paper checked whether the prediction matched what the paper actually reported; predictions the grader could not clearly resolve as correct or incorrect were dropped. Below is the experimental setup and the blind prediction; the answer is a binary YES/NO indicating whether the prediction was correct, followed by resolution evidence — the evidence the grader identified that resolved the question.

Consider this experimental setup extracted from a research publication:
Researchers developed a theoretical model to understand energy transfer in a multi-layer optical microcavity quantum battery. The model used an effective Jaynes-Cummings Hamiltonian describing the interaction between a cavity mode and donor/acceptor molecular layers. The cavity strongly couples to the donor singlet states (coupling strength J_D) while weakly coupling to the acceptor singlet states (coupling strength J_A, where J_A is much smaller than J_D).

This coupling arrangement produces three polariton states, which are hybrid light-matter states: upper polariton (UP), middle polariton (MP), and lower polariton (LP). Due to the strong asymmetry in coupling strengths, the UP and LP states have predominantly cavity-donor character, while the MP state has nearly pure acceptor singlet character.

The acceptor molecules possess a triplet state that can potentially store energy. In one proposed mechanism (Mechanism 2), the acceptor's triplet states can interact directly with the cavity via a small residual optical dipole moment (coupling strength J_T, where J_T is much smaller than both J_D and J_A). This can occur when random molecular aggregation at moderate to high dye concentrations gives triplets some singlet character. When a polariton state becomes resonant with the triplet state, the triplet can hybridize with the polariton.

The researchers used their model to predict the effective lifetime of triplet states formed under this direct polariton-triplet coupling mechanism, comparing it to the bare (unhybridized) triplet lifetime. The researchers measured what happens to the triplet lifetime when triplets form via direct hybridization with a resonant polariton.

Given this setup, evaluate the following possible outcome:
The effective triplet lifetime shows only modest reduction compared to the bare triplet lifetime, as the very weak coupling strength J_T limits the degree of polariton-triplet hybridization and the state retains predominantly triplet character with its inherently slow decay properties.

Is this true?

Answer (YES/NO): NO